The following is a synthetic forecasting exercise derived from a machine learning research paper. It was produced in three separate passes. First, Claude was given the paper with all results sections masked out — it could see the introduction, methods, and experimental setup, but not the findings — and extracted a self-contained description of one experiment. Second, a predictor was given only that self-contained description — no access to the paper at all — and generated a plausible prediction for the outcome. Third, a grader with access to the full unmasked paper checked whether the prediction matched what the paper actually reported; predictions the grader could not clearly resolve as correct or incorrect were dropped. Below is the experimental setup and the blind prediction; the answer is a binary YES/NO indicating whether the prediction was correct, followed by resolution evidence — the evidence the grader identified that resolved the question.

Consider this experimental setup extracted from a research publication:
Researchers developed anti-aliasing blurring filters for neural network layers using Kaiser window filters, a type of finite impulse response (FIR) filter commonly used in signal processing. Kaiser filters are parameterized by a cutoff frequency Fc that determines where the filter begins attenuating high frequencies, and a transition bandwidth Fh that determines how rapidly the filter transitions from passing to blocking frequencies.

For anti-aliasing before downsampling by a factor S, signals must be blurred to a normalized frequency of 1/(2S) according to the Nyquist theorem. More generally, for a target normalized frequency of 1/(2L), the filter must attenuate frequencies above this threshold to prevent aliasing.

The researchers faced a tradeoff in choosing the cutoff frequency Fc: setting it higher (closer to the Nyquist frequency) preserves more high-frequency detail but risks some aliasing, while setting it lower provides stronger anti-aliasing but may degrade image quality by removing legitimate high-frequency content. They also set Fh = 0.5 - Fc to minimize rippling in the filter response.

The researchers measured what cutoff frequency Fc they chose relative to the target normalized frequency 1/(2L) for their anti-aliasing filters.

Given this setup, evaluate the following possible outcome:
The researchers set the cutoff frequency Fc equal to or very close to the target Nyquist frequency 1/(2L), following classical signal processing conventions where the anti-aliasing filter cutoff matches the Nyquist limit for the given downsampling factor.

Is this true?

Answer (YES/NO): NO